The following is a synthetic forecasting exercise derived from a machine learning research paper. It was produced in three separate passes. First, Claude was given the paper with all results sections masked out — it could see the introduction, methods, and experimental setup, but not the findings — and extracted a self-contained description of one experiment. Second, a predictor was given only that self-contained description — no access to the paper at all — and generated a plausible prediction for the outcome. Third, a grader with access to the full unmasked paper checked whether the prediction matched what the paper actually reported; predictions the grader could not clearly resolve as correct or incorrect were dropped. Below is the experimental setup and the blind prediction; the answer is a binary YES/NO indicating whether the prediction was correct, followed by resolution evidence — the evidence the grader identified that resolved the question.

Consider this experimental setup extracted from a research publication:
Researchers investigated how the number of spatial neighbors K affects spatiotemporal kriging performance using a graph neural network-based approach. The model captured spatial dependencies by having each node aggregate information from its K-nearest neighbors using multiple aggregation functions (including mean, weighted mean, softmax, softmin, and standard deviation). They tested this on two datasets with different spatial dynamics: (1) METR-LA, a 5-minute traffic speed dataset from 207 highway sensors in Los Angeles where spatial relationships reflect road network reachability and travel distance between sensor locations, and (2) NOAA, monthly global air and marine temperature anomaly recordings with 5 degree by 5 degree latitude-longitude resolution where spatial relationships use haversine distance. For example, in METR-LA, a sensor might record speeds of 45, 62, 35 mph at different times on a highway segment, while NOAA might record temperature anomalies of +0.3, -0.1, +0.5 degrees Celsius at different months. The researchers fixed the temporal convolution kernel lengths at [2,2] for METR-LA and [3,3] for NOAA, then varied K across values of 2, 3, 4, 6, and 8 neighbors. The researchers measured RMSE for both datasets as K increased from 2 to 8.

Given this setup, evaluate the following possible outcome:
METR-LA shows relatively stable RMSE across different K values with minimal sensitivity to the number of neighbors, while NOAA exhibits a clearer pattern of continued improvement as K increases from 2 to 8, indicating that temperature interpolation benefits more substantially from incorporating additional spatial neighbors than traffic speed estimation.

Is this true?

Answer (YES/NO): NO